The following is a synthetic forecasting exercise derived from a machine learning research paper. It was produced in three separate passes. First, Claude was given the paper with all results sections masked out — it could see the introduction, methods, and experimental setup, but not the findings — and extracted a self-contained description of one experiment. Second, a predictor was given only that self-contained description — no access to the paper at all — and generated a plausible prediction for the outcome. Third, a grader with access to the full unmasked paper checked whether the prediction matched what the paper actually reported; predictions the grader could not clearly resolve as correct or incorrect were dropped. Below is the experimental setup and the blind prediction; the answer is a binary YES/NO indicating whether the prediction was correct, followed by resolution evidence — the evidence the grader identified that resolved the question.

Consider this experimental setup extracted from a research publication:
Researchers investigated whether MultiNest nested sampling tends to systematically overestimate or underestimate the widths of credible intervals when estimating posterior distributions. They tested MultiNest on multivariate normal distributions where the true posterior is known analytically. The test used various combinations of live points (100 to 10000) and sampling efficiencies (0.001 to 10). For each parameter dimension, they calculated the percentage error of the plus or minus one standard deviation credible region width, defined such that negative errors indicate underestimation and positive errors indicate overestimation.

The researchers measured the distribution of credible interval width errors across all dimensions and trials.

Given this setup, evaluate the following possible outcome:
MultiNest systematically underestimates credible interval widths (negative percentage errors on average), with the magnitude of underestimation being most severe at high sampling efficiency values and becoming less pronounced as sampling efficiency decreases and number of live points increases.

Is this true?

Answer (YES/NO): NO